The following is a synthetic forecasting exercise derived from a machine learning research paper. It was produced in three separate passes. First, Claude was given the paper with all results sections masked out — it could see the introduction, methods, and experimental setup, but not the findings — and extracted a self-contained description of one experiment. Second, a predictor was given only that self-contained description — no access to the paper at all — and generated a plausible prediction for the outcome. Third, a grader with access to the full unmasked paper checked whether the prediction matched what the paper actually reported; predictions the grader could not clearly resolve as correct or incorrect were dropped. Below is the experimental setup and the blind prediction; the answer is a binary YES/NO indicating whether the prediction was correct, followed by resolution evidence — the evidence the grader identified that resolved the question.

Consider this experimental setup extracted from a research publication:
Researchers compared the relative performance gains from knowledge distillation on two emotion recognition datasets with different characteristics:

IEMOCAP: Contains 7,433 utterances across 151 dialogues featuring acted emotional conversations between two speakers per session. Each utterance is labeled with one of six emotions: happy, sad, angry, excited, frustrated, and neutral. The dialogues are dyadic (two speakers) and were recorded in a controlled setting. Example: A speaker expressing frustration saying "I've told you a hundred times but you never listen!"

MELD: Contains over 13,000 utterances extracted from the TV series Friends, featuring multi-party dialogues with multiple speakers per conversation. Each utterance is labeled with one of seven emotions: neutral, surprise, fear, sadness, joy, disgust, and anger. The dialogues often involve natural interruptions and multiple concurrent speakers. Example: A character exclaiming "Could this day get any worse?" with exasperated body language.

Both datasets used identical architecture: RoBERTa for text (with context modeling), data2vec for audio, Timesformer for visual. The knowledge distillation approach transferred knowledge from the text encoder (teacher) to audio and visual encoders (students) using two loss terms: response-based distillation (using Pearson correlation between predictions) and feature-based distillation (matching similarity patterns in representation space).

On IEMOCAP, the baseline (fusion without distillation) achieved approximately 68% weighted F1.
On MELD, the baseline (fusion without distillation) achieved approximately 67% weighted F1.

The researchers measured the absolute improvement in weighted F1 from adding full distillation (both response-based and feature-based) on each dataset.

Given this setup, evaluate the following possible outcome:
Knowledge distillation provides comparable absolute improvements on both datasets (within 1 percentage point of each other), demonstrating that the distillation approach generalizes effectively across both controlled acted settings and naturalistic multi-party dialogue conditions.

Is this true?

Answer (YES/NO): NO